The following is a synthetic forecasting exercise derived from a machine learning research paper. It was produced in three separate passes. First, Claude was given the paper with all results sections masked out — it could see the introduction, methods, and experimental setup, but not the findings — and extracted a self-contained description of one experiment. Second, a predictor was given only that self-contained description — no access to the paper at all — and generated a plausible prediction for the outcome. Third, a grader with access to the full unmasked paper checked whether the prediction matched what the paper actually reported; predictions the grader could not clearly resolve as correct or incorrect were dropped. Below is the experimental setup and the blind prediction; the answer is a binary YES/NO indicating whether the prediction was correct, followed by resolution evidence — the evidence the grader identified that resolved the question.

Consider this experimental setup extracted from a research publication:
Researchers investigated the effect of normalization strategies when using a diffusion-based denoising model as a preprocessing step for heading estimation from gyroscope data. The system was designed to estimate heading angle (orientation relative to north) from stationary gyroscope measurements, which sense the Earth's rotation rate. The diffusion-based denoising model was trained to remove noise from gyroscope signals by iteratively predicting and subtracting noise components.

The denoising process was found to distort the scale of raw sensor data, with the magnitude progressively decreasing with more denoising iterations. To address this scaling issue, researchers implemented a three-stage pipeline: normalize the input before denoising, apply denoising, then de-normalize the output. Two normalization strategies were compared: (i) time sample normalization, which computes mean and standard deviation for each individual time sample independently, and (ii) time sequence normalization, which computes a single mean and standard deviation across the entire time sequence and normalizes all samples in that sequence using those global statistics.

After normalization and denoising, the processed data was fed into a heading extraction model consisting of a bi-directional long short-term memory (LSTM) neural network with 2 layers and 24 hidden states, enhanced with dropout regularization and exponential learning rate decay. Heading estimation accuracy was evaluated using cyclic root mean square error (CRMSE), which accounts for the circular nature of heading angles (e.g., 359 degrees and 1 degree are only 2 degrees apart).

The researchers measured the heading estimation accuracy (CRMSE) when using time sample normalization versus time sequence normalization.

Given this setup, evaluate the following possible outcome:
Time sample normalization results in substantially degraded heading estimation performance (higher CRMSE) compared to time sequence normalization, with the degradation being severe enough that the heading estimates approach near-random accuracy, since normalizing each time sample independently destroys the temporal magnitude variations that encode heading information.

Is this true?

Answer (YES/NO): NO